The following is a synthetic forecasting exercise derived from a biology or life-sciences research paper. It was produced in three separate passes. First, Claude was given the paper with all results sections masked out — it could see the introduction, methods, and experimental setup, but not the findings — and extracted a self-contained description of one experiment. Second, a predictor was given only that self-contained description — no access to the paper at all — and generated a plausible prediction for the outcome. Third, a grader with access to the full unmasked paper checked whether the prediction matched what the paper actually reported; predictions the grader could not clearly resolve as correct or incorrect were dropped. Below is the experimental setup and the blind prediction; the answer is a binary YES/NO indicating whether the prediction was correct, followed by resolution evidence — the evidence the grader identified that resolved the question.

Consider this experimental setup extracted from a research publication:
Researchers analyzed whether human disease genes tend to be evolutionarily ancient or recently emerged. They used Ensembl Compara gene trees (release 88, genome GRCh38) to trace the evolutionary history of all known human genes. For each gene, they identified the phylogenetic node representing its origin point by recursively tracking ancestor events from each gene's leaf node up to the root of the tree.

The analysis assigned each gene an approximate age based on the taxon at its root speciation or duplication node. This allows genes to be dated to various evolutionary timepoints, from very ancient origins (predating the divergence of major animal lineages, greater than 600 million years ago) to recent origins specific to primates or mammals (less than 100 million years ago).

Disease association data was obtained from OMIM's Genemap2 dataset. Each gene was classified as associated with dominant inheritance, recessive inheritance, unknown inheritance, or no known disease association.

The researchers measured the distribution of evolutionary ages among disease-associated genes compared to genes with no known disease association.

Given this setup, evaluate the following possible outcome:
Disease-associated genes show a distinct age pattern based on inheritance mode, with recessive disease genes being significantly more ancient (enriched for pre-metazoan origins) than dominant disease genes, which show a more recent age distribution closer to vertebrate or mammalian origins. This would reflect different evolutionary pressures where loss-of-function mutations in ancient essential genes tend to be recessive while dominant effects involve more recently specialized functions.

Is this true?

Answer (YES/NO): NO